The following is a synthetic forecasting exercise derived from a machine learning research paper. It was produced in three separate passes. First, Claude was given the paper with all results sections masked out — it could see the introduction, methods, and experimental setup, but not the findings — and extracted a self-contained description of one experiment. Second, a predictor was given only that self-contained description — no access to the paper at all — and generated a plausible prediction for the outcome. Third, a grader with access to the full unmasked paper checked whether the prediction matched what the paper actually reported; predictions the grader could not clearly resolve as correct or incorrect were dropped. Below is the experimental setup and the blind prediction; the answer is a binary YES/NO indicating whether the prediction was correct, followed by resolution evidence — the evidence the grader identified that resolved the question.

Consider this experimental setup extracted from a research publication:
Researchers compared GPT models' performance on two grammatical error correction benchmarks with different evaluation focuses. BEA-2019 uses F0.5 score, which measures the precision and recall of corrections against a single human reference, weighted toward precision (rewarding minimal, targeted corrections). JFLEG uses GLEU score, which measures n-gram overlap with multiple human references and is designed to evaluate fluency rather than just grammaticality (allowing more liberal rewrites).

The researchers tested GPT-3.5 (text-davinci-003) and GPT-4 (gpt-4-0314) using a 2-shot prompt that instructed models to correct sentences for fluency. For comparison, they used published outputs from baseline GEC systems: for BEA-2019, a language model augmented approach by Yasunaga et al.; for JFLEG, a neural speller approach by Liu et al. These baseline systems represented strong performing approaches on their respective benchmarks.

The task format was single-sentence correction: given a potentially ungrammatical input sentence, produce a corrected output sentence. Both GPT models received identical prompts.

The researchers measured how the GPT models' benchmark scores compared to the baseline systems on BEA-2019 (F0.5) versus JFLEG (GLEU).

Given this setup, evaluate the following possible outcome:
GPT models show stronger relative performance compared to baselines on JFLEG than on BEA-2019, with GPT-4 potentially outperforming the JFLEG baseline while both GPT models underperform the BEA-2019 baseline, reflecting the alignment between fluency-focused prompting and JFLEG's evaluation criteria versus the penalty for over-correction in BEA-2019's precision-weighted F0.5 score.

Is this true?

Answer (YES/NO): YES